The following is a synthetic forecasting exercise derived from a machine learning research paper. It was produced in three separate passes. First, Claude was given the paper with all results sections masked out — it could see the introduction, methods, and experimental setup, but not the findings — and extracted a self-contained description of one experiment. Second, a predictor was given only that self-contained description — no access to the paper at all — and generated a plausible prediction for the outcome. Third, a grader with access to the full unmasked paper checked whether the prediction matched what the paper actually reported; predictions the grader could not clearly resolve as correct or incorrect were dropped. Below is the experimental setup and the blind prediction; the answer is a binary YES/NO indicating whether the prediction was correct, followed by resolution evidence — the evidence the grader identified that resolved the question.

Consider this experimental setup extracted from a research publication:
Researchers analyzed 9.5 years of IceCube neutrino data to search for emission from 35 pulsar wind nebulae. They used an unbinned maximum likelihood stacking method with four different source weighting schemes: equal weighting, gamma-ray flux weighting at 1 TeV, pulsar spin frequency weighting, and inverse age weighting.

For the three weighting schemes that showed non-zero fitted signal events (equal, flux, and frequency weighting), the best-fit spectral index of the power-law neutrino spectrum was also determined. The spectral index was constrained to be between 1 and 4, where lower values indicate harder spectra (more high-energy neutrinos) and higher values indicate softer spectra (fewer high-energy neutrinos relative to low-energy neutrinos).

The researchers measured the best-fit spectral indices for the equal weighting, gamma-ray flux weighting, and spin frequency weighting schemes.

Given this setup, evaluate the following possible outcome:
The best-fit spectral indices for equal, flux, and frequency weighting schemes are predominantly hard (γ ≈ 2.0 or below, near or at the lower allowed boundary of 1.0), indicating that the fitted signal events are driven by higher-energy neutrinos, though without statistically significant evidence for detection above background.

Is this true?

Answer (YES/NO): NO